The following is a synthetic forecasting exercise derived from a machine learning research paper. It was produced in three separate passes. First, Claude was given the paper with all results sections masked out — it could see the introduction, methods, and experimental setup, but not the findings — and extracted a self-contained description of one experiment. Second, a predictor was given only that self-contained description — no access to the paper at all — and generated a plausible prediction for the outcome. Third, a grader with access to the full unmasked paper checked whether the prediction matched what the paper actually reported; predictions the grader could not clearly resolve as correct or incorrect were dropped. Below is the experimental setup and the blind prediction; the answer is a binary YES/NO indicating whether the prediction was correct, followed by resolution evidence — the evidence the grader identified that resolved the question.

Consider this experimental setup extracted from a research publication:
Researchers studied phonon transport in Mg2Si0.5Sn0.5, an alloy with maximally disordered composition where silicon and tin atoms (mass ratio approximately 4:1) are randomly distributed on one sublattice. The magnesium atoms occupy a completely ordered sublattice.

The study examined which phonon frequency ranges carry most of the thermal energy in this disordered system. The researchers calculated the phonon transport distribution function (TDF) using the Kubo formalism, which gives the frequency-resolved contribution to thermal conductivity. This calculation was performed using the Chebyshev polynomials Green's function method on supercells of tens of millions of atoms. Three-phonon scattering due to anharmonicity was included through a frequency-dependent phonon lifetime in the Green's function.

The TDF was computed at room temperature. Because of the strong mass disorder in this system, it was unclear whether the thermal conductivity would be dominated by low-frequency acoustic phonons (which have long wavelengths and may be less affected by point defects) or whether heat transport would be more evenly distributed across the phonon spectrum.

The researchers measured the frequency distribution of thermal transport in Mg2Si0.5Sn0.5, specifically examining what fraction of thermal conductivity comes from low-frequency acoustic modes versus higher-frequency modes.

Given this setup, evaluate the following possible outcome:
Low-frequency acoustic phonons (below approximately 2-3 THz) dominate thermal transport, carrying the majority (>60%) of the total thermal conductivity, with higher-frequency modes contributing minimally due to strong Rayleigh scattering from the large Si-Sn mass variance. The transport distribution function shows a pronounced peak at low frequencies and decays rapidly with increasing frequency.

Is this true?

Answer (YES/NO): NO